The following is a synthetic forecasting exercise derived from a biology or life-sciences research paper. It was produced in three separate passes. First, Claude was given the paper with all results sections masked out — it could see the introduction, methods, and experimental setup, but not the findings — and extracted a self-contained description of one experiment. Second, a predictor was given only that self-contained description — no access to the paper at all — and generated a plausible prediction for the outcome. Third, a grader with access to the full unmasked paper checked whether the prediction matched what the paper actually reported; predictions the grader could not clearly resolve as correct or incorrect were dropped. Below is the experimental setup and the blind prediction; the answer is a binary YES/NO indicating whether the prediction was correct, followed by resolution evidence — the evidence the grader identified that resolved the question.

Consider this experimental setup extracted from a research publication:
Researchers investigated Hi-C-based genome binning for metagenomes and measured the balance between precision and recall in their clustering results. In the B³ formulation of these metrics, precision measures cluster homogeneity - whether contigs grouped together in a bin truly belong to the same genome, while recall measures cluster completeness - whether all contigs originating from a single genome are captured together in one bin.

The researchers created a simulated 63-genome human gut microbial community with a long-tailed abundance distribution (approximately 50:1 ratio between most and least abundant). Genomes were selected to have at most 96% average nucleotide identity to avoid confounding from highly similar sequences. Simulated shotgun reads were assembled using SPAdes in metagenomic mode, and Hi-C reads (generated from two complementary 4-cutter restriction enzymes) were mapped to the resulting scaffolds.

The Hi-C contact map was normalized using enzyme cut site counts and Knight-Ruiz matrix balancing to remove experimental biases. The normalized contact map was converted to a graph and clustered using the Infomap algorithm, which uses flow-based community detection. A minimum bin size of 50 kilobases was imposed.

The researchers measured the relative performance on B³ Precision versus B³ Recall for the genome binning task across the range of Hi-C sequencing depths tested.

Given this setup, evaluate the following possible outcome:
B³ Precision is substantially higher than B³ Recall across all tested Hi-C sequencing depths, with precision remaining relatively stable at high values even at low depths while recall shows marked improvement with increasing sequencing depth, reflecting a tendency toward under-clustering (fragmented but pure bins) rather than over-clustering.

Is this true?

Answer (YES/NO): YES